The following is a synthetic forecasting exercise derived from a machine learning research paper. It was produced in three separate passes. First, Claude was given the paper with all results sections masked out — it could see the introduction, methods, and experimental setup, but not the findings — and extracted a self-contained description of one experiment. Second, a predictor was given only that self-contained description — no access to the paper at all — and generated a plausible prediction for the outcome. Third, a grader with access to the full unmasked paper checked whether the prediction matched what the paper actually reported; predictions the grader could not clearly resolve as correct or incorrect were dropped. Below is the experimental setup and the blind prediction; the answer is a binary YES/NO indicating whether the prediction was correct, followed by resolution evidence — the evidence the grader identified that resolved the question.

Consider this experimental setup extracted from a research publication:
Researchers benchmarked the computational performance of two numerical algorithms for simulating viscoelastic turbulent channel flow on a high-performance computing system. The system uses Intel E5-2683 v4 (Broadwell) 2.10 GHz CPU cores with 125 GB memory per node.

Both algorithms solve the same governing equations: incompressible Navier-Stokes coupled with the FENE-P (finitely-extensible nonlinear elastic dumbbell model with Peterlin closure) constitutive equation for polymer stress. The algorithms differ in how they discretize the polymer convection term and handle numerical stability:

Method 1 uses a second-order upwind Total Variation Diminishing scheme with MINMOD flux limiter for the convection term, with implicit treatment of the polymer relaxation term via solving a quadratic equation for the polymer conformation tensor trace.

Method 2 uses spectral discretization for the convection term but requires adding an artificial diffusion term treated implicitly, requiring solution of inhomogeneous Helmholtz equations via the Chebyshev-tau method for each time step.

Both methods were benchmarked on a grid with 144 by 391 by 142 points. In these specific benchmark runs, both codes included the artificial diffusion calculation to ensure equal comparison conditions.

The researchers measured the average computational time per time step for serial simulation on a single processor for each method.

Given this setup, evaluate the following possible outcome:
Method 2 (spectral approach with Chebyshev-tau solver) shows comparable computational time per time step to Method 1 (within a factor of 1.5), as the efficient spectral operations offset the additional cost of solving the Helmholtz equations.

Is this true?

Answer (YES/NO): NO